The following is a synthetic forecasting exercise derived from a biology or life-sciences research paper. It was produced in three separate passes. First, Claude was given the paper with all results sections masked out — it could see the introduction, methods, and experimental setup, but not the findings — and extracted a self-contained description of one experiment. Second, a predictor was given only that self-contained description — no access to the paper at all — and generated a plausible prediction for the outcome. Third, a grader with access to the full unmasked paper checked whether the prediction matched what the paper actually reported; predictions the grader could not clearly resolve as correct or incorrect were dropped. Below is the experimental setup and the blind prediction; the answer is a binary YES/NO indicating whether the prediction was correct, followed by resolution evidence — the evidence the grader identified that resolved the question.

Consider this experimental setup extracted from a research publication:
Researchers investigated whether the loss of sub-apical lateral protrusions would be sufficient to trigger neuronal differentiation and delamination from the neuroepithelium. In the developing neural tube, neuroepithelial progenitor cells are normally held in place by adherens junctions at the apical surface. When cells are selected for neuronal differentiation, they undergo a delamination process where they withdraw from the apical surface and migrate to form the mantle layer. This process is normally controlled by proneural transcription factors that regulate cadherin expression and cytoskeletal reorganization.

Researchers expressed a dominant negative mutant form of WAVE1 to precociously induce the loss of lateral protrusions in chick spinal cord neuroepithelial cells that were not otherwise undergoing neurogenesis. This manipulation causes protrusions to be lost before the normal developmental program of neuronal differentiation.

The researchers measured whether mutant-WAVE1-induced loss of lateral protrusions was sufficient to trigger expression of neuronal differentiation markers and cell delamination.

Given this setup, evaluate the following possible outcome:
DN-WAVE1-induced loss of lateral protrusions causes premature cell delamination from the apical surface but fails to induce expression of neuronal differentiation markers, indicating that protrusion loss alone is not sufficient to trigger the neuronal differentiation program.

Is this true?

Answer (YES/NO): NO